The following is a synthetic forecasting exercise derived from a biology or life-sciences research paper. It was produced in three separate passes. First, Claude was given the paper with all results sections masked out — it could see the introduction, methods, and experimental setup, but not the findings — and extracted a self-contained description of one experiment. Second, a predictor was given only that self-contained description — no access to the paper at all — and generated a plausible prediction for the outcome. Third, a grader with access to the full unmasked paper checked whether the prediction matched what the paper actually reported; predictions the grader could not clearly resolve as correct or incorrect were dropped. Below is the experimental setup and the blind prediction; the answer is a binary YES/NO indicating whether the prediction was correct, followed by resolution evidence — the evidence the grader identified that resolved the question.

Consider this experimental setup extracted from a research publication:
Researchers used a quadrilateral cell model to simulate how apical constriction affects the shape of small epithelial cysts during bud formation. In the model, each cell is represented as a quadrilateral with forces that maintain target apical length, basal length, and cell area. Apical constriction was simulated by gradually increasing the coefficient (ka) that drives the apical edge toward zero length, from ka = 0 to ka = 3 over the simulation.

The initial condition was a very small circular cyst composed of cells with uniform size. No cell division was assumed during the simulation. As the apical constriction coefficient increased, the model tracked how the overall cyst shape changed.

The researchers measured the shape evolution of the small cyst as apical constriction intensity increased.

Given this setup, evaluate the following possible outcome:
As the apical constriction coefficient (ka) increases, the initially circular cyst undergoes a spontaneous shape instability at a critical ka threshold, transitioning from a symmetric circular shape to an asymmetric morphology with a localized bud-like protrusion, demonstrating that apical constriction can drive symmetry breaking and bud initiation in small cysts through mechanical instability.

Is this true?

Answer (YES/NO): NO